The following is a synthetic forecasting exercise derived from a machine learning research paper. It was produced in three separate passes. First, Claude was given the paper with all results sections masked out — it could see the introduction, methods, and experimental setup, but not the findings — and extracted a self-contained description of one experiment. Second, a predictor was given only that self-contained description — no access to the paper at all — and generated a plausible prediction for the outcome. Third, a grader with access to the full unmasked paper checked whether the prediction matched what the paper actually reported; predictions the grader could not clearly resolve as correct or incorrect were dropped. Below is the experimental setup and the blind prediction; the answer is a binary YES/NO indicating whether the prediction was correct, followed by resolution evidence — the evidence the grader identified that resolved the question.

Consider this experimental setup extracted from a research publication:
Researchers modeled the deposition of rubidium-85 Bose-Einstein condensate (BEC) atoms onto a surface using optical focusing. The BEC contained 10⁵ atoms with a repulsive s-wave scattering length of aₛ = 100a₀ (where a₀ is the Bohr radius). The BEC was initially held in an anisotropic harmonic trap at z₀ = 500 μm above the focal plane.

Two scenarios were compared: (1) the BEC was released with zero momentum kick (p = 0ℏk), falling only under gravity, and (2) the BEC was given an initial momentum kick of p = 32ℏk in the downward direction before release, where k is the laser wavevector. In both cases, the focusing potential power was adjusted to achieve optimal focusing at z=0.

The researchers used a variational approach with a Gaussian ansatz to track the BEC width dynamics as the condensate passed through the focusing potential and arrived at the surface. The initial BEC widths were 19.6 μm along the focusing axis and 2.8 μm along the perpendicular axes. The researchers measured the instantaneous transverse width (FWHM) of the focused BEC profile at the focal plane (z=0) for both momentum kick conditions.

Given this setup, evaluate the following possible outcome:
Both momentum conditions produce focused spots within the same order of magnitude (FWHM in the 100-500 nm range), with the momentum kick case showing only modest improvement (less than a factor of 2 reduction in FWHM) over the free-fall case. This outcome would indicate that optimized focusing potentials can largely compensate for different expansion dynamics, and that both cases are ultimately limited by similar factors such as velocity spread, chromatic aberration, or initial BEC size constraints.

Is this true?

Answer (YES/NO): NO